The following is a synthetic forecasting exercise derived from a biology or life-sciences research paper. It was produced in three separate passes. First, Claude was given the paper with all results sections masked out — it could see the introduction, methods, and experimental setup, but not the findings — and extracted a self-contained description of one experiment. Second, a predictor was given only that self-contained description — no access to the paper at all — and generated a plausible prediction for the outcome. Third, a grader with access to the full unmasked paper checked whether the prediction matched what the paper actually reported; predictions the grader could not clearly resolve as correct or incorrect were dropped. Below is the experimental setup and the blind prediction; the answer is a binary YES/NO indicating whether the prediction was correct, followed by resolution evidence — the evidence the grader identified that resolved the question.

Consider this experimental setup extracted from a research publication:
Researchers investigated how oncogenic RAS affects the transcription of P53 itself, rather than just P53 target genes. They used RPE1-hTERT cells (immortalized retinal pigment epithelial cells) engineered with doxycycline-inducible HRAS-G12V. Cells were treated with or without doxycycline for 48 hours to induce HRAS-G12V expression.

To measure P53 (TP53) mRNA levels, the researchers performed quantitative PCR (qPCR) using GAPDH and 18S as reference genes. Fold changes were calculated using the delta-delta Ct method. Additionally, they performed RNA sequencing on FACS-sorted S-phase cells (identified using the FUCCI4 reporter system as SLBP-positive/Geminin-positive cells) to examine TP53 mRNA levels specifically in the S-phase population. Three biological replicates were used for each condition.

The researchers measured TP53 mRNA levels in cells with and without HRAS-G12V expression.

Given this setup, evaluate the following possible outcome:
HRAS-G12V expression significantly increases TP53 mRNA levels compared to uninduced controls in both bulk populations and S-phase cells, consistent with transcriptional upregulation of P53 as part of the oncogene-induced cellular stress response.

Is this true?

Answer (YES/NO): NO